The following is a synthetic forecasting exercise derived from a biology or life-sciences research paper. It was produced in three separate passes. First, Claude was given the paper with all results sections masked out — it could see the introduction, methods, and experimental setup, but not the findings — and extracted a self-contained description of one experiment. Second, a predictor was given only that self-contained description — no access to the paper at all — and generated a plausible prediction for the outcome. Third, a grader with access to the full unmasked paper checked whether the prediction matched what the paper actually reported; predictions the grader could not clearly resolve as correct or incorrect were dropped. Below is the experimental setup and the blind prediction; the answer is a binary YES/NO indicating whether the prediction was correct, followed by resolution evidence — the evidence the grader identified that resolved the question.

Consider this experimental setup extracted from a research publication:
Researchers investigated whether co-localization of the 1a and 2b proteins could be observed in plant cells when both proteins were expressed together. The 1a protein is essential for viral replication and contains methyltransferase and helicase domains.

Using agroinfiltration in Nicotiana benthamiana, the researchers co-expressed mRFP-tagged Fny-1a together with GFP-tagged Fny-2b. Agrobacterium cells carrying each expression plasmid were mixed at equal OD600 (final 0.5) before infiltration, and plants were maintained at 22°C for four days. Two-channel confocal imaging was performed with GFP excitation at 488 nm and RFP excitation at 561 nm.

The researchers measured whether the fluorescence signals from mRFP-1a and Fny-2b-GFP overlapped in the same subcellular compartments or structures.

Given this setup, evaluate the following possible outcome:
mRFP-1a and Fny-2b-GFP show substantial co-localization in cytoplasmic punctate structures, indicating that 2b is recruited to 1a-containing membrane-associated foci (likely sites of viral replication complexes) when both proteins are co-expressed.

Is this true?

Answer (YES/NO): NO